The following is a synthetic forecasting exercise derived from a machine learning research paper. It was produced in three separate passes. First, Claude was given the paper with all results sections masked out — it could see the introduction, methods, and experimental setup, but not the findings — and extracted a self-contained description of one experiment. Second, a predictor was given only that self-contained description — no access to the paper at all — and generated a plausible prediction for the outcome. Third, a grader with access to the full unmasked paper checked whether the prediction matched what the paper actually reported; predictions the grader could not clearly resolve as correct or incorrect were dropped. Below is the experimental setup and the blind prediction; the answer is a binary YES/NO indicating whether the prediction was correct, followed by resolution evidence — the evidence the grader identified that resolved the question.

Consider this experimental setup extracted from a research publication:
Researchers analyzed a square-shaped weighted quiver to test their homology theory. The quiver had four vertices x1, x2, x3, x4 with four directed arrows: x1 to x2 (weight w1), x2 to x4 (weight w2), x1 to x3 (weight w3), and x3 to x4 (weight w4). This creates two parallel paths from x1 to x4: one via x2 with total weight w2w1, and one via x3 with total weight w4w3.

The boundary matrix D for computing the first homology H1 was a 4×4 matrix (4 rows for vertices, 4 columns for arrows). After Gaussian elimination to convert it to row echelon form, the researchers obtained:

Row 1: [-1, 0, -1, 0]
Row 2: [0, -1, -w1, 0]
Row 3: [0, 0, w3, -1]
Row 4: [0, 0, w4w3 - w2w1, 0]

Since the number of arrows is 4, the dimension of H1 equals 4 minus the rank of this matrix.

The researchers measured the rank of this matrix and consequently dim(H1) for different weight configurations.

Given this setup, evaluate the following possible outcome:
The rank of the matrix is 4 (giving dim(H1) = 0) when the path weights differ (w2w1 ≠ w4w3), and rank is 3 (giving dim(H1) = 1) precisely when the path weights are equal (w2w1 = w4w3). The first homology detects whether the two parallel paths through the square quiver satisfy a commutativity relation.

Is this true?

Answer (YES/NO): YES